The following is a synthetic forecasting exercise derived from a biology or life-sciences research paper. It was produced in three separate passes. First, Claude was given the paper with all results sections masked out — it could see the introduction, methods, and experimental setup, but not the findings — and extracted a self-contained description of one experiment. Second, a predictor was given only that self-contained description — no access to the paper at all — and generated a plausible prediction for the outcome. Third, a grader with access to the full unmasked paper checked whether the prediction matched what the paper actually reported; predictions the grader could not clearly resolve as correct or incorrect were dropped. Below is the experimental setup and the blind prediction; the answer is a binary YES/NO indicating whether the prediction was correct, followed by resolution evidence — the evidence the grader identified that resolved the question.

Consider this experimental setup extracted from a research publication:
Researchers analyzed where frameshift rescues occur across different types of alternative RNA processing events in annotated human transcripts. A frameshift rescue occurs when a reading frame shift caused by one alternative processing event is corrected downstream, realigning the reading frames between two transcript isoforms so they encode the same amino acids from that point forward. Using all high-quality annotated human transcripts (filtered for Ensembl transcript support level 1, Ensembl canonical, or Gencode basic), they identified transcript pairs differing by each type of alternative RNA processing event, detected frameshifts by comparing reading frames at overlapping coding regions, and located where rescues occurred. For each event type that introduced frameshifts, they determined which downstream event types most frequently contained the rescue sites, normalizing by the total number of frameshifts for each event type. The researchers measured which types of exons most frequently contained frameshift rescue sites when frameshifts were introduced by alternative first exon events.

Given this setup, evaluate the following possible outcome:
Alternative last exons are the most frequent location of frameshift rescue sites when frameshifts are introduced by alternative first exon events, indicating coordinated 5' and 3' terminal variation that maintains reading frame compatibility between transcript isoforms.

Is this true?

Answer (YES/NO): NO